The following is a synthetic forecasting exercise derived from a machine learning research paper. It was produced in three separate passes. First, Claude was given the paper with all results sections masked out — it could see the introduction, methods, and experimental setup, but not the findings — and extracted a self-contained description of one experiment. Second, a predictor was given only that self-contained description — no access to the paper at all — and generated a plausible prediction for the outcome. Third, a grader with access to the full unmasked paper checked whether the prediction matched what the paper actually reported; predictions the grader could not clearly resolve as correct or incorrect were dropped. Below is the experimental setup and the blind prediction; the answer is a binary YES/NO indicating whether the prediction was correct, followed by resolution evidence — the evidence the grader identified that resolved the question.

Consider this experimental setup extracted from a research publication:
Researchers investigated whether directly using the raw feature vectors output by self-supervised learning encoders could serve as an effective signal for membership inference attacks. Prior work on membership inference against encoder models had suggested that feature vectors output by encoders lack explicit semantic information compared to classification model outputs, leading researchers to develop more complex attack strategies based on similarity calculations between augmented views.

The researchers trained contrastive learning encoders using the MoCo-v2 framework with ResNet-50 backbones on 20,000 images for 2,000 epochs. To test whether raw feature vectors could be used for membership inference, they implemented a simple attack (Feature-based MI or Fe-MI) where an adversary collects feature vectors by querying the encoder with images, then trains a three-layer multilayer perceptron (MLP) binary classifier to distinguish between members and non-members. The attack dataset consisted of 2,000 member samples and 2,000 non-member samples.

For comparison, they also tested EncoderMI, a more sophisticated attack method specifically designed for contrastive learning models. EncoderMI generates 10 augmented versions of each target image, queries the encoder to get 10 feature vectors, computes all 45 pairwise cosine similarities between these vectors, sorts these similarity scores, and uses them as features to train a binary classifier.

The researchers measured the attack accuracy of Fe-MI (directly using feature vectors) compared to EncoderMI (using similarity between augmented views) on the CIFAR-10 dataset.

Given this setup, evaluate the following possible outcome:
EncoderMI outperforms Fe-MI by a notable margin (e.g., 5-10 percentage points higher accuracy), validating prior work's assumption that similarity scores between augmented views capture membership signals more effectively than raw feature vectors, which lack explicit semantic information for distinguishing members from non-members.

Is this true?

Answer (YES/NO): NO